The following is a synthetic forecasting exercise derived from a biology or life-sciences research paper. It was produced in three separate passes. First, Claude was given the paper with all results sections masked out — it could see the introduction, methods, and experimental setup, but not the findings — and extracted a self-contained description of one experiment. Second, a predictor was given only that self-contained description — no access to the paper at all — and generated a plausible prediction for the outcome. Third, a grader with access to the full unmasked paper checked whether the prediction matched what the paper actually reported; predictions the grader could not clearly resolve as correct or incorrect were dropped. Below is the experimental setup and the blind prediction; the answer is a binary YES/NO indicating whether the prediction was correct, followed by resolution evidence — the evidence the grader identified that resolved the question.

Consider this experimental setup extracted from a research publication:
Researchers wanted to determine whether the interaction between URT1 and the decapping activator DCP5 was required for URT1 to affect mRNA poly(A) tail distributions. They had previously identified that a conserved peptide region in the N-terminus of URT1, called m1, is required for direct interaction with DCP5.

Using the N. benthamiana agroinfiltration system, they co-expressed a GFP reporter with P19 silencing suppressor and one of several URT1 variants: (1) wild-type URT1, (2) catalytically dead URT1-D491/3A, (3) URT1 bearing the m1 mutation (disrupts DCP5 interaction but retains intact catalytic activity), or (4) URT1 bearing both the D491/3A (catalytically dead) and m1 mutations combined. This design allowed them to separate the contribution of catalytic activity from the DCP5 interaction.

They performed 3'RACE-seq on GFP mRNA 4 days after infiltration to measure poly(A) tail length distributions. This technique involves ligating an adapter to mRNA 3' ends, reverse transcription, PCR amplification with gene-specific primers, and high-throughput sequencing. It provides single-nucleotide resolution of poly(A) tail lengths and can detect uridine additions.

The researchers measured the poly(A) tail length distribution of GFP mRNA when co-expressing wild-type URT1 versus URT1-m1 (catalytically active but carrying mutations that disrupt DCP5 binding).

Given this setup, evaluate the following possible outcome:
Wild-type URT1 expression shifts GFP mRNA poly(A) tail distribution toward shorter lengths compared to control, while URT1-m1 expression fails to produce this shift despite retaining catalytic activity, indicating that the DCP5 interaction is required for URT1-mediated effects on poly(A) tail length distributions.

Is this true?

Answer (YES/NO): NO